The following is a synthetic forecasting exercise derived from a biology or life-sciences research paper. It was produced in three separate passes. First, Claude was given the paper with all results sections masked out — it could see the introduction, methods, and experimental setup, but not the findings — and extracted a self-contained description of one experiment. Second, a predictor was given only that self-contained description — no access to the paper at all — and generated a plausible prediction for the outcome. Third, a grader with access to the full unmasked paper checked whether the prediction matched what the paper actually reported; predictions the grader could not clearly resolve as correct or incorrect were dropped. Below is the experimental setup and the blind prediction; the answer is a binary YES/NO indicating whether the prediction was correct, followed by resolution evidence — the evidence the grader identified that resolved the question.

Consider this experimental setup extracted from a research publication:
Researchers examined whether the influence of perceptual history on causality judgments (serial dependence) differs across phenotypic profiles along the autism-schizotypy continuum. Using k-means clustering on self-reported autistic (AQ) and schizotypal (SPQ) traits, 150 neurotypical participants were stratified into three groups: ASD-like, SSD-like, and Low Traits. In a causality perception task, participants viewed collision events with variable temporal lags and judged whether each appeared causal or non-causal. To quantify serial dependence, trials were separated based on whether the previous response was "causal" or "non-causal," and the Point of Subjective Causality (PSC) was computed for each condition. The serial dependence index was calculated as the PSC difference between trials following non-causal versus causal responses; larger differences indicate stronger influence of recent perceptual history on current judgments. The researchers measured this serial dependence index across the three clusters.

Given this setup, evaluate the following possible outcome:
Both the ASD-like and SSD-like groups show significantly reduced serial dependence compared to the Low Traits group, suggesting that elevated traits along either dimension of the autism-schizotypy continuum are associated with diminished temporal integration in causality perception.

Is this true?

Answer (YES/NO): NO